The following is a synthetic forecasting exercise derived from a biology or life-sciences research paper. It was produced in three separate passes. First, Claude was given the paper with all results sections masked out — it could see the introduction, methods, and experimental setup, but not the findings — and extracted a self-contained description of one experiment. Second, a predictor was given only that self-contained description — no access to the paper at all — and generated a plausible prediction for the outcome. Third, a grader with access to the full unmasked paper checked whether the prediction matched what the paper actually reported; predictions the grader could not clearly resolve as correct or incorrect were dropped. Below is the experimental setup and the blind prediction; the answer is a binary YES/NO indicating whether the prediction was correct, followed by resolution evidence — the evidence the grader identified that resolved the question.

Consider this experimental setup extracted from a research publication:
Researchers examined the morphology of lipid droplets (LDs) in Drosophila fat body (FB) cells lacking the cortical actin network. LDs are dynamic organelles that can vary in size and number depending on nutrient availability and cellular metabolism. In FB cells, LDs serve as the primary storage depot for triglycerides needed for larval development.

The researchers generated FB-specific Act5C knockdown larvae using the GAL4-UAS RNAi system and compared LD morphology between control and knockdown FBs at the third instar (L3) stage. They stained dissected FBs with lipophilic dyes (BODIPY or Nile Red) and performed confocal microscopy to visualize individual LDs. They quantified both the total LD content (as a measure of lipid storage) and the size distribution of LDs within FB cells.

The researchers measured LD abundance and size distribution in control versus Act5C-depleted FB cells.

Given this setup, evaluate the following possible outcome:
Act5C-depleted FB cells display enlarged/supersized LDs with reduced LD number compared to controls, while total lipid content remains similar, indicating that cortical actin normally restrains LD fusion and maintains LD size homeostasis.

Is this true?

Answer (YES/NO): NO